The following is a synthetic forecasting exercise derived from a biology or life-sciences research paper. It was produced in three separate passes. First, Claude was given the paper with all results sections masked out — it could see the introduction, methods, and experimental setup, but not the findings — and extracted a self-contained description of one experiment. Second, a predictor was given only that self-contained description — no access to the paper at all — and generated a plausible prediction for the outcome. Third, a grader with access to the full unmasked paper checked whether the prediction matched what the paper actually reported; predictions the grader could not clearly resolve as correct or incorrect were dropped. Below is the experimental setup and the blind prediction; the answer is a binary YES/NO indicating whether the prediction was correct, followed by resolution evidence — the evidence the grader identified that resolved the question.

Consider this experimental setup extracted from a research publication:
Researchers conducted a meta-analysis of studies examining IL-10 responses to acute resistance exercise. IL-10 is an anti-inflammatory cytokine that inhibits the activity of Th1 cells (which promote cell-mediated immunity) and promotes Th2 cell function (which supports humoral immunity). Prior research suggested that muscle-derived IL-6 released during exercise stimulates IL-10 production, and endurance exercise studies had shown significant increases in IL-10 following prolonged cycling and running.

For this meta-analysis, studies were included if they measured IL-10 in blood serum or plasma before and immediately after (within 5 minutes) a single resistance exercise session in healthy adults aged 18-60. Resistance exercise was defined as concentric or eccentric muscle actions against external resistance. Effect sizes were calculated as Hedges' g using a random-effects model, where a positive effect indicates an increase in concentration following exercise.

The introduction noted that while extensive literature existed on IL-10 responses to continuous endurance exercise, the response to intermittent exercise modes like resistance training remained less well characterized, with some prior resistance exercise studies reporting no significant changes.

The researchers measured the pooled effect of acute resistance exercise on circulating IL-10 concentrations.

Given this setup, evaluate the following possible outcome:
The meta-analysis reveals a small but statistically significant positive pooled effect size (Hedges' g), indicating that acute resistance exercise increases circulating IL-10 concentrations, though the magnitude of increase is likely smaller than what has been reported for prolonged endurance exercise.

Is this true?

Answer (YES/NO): NO